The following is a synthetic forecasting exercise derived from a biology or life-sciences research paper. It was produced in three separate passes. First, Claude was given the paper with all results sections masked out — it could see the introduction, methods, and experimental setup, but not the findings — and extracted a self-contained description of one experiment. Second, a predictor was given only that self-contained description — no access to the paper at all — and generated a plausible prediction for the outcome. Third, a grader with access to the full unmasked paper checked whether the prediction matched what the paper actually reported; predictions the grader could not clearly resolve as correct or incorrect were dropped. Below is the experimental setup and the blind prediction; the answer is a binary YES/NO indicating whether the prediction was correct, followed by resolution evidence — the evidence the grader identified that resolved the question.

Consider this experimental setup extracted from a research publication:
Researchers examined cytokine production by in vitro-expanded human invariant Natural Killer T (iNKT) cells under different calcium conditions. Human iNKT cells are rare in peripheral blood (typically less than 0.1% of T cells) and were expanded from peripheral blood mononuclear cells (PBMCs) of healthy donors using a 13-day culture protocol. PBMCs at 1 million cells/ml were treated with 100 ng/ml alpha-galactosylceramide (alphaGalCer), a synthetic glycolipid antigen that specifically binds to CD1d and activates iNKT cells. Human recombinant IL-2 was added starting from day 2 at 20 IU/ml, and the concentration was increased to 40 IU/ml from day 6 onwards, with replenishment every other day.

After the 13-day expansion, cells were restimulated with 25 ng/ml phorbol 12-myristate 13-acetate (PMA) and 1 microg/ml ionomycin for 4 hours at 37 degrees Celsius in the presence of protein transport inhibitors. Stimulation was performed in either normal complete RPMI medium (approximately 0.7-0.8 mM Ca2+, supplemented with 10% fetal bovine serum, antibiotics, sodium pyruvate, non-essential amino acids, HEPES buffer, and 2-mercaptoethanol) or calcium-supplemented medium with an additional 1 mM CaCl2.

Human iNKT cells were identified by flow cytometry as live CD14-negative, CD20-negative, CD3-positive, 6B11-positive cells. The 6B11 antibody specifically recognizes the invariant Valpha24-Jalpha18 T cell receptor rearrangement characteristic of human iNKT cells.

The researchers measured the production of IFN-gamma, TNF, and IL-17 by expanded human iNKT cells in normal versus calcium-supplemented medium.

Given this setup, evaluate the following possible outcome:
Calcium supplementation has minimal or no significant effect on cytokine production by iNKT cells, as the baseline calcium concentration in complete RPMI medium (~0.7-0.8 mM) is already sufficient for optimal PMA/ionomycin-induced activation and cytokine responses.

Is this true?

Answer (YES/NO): YES